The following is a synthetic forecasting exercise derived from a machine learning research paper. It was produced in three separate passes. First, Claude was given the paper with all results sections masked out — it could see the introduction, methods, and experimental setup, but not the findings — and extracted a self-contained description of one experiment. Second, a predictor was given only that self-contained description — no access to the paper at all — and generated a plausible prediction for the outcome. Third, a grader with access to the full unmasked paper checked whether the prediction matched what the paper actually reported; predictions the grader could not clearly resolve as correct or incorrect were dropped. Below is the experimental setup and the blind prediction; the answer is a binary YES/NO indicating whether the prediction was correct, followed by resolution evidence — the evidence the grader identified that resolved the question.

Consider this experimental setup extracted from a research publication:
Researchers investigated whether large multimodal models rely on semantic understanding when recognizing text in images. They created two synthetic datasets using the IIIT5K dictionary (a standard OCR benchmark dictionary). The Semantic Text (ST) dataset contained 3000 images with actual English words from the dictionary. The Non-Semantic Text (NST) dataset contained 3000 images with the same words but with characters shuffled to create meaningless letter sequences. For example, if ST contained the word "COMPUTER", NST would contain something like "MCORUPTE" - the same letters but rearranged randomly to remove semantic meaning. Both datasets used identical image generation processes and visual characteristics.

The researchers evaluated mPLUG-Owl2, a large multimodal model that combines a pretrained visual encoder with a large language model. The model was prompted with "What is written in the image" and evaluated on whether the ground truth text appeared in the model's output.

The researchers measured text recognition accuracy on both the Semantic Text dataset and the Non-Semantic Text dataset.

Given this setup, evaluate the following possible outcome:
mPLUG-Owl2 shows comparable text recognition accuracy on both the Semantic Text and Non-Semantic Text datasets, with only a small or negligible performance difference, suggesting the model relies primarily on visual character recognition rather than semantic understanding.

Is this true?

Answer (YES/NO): NO